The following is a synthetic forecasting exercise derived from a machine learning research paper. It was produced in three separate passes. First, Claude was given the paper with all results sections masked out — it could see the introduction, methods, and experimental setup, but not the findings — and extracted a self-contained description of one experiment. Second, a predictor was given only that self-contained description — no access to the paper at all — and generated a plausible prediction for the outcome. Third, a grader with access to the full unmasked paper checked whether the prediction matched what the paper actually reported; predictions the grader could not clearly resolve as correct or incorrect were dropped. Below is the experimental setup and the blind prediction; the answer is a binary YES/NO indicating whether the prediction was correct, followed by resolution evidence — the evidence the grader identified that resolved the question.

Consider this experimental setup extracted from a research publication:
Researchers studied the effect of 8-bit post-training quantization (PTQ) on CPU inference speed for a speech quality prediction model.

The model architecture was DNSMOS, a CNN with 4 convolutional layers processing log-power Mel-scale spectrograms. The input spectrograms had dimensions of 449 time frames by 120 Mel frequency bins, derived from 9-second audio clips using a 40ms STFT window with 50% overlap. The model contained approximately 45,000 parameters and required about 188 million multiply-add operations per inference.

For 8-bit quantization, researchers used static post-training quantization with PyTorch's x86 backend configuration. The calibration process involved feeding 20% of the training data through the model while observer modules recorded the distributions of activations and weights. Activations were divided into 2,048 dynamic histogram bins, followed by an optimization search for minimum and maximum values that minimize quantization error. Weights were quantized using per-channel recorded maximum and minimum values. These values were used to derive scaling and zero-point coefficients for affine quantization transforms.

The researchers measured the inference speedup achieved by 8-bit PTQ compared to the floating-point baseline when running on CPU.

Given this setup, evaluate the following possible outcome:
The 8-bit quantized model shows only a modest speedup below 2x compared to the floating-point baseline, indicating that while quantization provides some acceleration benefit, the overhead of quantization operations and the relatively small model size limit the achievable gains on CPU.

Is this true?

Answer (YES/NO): NO